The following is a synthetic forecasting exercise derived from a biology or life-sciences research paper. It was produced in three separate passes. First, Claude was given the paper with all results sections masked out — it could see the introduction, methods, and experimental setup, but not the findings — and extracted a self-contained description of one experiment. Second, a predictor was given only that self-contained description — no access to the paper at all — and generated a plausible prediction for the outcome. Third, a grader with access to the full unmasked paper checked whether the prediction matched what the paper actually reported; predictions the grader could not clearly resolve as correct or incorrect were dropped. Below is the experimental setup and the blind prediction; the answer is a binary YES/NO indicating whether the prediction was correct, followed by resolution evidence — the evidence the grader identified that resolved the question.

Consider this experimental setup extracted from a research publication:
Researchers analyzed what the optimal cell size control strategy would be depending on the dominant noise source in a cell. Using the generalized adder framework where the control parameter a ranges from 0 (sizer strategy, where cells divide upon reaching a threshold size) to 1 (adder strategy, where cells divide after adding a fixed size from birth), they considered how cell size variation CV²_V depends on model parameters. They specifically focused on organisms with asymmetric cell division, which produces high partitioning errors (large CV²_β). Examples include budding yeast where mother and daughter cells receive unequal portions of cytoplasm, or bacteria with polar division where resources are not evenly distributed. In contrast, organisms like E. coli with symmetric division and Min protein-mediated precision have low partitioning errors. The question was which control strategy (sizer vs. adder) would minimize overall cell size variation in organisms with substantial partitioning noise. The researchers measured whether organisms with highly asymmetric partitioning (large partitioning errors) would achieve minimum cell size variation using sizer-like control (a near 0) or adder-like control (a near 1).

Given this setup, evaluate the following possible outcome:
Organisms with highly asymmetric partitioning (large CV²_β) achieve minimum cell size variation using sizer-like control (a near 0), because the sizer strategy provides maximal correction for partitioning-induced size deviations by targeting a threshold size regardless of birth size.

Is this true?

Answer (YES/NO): YES